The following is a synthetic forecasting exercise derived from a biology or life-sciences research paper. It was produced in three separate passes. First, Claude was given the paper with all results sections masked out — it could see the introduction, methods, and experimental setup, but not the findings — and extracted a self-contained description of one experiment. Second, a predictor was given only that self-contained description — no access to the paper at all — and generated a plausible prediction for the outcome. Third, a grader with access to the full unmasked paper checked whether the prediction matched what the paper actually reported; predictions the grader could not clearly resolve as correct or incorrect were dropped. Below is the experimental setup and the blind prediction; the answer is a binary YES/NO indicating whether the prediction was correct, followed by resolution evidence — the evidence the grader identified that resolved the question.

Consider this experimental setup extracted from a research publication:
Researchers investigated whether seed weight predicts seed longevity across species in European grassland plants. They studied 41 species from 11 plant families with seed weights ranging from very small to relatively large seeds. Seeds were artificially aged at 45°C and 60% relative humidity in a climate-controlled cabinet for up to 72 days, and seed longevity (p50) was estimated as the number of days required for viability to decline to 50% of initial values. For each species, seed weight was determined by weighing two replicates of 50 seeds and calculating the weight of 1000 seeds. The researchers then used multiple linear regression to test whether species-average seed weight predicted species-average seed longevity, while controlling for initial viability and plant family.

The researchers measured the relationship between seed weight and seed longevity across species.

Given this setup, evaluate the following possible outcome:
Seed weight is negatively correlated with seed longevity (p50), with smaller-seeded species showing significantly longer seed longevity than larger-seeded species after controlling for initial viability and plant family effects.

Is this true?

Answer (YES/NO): NO